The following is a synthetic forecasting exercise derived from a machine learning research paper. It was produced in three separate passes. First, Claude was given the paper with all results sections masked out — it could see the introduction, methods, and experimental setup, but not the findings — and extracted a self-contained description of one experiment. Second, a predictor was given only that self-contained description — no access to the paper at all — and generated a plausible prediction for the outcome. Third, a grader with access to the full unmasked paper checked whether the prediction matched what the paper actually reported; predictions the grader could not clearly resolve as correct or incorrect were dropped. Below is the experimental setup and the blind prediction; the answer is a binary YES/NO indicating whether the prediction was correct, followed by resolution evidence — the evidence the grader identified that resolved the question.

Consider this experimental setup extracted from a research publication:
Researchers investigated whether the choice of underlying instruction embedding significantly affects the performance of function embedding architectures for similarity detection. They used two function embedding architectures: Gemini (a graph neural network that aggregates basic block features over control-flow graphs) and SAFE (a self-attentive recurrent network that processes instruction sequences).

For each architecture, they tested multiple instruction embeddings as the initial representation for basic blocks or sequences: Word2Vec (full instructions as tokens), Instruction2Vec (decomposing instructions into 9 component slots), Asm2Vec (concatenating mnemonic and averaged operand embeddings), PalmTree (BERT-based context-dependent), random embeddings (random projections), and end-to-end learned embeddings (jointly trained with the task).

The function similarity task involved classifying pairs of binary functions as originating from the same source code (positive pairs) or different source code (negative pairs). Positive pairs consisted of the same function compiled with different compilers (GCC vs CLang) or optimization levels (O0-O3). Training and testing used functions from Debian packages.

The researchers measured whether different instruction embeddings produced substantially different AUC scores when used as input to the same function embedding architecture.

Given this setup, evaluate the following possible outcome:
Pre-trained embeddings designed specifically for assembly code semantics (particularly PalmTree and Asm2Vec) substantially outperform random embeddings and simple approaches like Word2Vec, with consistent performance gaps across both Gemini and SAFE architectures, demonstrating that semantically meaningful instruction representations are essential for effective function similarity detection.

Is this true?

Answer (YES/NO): NO